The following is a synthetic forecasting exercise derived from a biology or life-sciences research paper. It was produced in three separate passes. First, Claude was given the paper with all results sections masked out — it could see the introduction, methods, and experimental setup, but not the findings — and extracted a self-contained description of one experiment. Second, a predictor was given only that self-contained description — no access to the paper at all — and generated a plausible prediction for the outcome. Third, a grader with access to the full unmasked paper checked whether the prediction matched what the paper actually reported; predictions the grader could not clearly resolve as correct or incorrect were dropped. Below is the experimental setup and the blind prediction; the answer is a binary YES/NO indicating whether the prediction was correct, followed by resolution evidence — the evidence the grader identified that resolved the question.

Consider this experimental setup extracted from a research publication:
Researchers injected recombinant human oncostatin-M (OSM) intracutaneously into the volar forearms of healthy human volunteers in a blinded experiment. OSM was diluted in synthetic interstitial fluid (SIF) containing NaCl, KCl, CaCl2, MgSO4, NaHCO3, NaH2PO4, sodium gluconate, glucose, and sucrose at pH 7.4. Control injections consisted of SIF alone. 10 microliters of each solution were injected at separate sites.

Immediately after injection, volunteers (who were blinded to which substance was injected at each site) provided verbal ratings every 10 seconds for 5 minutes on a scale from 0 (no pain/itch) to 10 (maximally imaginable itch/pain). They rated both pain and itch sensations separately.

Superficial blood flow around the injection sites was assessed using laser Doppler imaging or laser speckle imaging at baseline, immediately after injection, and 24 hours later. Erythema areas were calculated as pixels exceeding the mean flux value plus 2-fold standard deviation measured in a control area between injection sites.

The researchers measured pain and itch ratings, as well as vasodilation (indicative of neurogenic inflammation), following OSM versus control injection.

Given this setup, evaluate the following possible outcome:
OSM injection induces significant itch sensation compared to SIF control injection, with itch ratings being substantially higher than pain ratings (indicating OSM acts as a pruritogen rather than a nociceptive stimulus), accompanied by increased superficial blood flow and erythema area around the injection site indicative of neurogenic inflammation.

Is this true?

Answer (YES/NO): NO